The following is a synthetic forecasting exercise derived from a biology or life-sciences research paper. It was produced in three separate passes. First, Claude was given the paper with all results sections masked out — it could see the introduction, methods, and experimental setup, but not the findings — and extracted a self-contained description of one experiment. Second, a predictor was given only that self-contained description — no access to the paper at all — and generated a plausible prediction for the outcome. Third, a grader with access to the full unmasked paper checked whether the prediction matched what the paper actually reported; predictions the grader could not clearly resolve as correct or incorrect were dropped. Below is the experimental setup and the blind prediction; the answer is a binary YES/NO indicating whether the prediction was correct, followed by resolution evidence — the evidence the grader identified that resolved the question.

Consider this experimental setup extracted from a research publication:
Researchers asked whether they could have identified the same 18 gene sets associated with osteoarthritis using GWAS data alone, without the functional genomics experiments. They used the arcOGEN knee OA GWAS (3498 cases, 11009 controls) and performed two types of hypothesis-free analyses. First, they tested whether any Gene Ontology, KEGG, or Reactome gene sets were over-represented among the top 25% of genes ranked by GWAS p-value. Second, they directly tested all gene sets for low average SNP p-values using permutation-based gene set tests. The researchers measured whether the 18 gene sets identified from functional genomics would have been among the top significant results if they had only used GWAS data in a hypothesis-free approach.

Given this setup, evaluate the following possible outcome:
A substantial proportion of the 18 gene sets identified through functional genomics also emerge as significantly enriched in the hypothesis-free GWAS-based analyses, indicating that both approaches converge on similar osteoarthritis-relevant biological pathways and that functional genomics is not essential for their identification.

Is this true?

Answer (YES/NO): NO